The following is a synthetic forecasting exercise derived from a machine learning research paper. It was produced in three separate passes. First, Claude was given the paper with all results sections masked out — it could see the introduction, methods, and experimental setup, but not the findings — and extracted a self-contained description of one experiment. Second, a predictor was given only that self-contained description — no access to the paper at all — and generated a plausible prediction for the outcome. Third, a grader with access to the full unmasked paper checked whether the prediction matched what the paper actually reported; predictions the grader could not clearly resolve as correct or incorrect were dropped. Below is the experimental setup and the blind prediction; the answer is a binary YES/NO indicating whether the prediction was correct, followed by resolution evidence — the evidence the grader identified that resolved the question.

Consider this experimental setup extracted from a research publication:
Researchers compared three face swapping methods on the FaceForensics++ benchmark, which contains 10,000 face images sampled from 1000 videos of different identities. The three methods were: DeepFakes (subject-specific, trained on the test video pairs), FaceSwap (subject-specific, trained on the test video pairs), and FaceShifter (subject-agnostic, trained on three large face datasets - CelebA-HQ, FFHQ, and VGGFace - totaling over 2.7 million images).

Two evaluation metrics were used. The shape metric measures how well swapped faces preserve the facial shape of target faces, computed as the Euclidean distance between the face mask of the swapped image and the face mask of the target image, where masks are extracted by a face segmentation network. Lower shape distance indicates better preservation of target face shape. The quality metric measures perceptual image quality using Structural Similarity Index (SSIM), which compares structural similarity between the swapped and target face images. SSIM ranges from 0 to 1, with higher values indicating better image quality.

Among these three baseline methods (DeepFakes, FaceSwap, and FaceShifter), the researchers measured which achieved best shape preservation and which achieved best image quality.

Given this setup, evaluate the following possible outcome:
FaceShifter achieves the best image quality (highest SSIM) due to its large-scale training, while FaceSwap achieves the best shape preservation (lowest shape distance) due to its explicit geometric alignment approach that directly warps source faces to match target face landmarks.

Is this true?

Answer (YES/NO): YES